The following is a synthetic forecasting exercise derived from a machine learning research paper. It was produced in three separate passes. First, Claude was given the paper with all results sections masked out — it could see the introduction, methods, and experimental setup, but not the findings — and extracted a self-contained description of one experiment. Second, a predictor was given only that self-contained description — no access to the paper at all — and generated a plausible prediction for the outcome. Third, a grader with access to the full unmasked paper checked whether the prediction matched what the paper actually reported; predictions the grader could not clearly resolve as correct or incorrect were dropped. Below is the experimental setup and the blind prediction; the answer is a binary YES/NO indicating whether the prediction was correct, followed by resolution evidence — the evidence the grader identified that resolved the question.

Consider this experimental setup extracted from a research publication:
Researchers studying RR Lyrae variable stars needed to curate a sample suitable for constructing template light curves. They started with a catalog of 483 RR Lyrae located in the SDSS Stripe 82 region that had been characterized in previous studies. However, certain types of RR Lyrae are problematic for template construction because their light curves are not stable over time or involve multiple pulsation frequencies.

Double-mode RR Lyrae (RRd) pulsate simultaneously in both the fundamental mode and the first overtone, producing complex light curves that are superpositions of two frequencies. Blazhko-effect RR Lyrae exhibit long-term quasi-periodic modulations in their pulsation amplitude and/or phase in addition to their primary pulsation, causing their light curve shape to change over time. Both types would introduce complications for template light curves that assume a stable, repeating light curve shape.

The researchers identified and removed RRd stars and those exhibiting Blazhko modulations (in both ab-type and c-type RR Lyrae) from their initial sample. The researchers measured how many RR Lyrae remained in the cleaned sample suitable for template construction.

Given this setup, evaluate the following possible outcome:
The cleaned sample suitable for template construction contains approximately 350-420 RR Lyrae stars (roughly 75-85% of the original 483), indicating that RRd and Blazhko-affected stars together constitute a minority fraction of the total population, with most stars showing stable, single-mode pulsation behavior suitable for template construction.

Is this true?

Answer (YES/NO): YES